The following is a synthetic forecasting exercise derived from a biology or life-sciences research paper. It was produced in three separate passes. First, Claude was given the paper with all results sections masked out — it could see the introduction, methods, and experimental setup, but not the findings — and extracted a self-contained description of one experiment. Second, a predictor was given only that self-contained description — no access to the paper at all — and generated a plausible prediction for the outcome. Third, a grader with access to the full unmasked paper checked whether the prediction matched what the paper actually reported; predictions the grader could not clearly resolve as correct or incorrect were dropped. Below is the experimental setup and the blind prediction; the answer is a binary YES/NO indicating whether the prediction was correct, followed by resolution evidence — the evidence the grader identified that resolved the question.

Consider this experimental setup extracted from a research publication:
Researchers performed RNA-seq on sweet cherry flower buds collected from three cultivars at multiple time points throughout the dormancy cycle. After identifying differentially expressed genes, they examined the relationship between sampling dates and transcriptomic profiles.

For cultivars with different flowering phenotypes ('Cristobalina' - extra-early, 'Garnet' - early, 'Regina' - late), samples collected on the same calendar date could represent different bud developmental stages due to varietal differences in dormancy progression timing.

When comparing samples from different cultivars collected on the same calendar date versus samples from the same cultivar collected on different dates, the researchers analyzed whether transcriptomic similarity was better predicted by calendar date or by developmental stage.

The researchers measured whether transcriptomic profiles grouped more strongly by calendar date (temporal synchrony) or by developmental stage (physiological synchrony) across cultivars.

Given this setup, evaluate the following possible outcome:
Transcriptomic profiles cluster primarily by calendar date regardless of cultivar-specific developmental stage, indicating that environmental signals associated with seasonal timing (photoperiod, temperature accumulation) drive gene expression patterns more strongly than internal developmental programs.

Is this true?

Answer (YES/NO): NO